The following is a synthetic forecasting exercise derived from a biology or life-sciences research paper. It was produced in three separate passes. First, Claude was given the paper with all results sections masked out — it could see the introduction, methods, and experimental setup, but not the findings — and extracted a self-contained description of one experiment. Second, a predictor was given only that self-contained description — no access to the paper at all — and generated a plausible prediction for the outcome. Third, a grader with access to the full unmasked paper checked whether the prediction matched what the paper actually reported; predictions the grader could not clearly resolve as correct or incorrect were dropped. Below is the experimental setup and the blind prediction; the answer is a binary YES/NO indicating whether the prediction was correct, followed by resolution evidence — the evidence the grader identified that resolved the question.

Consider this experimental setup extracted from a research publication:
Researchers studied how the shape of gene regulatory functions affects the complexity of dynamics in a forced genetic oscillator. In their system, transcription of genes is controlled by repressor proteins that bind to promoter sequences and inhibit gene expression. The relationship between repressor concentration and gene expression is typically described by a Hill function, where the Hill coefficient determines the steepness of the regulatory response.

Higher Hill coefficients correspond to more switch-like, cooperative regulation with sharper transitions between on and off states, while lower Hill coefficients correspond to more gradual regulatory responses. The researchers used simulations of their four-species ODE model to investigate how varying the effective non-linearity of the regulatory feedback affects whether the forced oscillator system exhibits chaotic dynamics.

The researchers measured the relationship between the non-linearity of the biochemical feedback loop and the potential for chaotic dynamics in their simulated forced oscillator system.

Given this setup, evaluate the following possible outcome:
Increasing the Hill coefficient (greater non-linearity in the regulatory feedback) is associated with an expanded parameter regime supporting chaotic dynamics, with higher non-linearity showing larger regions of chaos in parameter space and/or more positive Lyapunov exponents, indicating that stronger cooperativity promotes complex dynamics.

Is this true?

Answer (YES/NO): YES